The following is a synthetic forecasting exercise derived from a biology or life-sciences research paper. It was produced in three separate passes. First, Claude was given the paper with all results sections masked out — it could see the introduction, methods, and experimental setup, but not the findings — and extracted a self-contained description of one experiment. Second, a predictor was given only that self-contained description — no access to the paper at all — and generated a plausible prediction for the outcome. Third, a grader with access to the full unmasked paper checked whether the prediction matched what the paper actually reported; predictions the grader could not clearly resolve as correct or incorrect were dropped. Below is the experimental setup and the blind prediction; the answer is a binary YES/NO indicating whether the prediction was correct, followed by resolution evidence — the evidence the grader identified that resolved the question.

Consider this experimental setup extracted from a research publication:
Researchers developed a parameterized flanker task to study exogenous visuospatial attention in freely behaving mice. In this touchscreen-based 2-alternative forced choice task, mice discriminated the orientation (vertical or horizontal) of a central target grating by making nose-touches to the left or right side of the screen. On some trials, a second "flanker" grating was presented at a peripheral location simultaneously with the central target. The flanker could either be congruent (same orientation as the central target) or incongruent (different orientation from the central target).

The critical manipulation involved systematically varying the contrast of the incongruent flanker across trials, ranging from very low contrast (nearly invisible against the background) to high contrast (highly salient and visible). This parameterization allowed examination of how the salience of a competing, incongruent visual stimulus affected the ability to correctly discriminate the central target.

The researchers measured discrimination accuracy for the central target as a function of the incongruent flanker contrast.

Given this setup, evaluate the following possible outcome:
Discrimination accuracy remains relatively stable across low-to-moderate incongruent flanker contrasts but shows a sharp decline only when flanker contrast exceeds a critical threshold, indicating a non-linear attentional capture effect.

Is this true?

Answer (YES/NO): YES